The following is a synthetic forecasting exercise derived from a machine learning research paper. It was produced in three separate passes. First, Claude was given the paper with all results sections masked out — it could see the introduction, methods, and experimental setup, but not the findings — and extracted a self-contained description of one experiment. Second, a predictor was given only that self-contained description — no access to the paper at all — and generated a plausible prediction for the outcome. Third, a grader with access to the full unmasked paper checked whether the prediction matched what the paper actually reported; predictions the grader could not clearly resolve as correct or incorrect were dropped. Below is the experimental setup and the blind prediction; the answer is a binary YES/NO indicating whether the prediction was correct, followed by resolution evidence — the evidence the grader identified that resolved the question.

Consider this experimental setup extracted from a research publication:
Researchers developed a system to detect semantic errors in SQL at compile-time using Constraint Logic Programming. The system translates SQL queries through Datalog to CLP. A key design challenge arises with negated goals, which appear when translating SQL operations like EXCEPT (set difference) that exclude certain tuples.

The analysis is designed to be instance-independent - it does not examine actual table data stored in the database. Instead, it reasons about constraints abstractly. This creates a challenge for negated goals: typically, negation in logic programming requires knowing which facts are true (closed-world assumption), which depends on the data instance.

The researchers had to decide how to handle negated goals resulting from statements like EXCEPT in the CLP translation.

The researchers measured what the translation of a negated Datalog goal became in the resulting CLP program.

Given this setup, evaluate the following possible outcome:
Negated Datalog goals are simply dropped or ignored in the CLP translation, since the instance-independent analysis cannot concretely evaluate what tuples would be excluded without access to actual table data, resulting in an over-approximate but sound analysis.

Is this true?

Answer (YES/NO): YES